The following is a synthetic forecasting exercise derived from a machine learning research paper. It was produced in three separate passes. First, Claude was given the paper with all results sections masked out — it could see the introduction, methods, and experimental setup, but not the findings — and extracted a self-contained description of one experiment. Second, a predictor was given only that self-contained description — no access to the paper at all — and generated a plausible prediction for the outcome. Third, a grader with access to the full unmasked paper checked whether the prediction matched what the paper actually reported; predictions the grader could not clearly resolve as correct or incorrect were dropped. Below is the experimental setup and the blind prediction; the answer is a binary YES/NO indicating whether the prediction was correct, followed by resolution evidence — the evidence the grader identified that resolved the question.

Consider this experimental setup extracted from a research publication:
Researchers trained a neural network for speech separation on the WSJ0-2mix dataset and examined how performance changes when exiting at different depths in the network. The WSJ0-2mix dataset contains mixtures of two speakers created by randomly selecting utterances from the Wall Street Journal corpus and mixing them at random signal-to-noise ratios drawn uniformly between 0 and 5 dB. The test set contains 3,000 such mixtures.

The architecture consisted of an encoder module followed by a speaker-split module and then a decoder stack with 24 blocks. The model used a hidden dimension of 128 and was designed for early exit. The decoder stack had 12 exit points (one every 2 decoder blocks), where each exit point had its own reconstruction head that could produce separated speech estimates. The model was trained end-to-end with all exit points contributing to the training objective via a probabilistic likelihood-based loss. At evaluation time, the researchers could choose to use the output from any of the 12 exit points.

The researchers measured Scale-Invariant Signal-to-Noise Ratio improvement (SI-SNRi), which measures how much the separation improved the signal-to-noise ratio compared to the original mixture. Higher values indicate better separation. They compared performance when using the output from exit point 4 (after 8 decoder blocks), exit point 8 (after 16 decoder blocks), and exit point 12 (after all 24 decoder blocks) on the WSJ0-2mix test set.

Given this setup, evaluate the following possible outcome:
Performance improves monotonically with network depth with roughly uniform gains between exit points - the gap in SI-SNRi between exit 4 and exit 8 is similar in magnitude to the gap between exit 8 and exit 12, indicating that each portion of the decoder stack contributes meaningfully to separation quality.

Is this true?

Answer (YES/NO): NO